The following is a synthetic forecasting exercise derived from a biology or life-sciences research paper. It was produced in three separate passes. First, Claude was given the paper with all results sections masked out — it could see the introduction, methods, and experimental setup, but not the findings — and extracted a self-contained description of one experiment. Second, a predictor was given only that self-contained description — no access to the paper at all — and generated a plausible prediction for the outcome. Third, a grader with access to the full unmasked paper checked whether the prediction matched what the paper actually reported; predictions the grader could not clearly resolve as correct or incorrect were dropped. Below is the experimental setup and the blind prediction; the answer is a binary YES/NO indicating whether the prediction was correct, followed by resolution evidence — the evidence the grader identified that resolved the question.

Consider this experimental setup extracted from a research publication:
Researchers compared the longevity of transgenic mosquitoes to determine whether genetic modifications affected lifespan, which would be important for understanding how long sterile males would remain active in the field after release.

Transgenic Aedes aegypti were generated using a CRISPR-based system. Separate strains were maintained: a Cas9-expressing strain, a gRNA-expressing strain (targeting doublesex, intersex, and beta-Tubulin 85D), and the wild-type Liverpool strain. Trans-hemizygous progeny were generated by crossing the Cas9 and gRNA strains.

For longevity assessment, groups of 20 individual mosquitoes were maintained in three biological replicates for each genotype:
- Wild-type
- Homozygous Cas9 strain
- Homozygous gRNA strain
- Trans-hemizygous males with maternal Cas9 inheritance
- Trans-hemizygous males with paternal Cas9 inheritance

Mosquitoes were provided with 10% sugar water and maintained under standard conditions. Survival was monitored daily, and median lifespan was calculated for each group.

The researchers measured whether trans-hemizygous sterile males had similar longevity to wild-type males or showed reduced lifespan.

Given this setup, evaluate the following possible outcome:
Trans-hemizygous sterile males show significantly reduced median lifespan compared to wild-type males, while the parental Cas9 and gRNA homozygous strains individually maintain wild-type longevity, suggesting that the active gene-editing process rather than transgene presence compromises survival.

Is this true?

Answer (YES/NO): NO